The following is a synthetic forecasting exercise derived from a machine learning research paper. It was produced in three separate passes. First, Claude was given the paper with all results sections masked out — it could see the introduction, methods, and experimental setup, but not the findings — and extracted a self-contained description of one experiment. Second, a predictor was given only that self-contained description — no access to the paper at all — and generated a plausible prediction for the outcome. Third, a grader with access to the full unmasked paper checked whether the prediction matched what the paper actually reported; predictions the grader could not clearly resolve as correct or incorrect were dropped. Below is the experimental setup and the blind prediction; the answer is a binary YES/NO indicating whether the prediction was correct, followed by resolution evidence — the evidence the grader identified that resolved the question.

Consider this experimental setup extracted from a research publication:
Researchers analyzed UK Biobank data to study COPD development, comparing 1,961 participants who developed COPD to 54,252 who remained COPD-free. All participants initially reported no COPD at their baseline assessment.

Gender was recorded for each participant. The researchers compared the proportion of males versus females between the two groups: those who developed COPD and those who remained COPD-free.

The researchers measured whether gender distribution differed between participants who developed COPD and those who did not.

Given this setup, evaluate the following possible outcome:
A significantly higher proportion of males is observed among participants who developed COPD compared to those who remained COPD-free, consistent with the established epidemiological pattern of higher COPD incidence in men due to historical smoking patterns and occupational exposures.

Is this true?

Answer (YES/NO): YES